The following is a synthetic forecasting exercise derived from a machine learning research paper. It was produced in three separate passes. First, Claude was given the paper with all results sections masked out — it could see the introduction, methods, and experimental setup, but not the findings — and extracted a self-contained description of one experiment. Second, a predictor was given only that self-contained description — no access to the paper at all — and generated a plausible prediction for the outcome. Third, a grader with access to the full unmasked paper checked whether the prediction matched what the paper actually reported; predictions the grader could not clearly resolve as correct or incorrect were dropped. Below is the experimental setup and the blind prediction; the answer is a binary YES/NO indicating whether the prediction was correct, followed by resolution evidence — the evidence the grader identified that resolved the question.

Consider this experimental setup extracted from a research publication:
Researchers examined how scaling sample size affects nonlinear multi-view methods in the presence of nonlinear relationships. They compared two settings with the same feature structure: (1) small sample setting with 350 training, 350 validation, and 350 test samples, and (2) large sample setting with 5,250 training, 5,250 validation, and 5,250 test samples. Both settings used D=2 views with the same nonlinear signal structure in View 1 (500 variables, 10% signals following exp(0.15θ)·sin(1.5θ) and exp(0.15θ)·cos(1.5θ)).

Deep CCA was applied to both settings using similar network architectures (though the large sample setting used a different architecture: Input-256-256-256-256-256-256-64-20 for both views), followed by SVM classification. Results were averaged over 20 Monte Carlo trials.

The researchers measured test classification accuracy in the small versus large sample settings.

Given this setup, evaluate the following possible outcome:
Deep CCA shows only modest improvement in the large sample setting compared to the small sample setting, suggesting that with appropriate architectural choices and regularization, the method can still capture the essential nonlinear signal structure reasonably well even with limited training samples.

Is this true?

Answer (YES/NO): YES